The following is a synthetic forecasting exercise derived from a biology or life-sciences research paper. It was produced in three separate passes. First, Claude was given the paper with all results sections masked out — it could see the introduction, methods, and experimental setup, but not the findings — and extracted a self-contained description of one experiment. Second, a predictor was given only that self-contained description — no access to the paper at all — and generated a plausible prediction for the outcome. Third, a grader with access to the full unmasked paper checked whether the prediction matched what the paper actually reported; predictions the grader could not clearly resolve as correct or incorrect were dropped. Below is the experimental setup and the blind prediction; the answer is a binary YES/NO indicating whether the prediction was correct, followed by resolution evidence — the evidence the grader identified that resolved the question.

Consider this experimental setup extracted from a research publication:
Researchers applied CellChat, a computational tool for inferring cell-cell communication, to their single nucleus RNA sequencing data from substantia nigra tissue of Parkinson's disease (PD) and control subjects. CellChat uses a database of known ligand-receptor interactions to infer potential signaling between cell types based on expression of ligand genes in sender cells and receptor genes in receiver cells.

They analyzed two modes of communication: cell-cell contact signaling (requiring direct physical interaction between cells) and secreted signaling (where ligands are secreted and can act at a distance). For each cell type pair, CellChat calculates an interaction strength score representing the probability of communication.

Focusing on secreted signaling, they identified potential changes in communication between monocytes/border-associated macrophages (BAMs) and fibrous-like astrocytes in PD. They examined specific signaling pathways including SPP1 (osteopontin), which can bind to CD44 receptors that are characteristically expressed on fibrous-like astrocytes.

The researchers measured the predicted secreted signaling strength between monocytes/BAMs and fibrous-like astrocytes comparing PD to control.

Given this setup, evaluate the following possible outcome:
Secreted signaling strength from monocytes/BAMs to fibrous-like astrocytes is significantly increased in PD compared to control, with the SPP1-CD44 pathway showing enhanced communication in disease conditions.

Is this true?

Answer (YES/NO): YES